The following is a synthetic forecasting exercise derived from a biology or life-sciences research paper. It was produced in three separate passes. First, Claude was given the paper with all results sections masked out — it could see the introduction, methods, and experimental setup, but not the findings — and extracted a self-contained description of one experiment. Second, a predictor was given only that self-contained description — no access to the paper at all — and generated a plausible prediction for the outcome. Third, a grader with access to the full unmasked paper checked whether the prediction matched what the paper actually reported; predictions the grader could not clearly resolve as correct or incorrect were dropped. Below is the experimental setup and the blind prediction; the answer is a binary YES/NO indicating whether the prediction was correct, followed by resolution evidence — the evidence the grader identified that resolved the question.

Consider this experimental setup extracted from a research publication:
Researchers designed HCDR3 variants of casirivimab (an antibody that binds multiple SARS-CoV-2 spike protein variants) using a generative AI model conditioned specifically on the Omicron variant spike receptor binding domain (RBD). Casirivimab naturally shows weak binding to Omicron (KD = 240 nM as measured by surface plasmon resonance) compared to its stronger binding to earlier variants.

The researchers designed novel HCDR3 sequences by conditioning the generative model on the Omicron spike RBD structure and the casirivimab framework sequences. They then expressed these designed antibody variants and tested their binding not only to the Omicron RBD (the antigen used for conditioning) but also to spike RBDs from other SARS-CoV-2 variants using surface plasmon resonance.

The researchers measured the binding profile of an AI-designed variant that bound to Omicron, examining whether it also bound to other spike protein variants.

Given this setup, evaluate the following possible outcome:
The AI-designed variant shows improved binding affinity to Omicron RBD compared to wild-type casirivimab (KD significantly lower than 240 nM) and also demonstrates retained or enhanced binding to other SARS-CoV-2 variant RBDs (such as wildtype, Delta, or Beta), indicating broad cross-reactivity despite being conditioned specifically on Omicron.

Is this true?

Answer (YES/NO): NO